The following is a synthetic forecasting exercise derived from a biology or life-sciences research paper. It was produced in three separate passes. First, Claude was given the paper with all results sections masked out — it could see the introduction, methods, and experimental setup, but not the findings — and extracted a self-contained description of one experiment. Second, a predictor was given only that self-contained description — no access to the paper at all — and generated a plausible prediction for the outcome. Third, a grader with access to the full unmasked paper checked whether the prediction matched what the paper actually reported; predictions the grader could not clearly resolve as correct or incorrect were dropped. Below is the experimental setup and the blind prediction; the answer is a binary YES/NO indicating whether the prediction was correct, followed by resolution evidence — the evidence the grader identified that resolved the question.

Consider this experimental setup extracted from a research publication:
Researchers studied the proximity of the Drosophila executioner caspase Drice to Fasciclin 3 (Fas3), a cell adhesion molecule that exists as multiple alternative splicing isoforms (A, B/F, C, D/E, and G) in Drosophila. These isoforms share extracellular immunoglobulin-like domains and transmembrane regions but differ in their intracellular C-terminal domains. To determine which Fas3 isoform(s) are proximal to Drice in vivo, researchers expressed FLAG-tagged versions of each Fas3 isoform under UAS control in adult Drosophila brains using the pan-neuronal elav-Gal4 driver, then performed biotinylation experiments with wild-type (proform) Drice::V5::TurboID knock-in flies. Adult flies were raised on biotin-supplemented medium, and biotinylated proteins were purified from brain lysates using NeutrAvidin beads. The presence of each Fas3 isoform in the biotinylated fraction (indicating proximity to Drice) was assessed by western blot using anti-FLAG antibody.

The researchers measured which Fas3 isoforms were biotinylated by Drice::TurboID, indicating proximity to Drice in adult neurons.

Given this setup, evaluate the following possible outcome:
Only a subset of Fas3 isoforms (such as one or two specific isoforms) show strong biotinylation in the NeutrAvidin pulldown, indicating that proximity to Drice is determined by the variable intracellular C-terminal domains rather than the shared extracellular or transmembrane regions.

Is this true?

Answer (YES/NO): YES